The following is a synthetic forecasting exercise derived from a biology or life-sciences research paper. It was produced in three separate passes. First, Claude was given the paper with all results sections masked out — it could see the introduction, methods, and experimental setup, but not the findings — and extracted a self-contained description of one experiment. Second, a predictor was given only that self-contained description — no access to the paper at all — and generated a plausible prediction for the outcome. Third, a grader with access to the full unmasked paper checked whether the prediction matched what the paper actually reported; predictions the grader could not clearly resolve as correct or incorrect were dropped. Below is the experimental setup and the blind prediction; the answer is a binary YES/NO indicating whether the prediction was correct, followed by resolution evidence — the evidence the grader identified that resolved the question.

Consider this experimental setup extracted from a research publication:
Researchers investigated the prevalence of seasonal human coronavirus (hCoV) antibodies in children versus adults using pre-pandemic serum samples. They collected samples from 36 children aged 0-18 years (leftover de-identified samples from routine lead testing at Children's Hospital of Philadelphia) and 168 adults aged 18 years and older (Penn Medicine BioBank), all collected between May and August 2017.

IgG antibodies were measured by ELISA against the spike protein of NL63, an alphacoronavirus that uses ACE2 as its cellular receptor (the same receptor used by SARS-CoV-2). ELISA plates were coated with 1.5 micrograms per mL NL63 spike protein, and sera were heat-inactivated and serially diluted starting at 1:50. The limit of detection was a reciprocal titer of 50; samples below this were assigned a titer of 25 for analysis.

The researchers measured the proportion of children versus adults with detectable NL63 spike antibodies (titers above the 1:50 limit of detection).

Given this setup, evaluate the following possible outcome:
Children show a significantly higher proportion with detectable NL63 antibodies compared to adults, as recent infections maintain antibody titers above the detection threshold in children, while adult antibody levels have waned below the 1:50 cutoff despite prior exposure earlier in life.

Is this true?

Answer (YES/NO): NO